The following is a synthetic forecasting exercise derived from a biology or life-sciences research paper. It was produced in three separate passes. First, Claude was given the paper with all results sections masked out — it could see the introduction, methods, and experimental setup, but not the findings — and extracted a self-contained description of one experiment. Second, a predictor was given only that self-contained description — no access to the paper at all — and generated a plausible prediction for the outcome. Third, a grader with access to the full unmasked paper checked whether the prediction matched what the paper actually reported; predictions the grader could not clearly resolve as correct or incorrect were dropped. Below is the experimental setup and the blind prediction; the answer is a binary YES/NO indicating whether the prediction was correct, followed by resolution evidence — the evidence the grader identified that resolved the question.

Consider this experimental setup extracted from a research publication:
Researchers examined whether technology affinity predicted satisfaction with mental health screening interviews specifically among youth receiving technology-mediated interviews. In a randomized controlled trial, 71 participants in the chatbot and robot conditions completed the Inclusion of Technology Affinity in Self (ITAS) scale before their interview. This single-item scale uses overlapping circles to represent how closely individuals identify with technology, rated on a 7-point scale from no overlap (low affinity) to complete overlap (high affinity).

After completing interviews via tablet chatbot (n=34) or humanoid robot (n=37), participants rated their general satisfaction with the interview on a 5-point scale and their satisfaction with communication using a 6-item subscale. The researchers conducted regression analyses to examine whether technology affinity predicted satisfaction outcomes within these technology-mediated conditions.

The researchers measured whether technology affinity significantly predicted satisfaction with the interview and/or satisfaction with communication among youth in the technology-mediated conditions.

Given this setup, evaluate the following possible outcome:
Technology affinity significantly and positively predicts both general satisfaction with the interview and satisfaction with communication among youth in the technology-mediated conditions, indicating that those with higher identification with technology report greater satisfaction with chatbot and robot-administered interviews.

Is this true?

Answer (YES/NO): NO